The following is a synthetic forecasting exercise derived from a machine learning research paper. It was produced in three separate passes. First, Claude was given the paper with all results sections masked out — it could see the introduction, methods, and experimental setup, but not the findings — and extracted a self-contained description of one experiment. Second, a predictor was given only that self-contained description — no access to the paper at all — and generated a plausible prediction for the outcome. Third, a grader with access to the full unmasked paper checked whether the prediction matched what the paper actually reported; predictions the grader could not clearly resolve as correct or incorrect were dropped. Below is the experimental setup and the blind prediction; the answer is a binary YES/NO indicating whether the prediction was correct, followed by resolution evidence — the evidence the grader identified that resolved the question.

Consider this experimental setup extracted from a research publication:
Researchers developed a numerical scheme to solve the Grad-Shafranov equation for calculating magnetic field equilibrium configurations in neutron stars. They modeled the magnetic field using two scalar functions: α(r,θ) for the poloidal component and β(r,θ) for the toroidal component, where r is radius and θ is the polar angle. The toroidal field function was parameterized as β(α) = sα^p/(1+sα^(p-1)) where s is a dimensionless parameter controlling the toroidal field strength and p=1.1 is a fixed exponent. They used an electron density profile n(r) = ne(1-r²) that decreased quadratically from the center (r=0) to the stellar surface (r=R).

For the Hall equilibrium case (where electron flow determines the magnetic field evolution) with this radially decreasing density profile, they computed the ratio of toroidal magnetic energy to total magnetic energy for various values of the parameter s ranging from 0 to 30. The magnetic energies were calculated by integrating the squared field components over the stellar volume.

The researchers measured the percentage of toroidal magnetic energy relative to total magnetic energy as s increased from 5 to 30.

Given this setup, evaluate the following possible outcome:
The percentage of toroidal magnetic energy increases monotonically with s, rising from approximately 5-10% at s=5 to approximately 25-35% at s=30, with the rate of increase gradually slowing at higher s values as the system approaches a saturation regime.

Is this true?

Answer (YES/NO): NO